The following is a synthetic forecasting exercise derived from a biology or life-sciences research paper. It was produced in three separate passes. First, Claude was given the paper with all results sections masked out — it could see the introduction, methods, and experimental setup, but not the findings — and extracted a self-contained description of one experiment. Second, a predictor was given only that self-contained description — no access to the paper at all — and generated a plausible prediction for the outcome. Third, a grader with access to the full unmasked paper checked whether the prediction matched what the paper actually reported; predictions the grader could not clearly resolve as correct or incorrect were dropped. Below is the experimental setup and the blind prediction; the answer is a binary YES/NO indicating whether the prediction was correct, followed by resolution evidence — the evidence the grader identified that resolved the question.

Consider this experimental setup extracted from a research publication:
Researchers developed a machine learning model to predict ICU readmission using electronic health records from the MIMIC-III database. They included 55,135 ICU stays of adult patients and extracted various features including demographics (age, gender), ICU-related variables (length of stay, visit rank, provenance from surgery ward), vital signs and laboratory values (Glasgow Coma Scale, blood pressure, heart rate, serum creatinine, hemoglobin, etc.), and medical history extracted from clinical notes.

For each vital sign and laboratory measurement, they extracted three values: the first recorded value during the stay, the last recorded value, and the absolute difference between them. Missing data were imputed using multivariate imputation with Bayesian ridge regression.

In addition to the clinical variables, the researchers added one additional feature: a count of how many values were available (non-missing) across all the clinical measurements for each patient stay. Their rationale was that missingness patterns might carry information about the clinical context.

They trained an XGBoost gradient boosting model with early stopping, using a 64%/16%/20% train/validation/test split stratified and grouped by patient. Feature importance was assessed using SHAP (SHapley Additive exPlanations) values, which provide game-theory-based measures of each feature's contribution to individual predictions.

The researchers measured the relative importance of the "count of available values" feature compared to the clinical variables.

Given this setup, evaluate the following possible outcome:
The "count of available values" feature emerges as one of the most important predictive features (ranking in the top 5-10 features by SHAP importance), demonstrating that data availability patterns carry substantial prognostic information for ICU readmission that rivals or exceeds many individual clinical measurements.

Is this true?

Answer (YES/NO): YES